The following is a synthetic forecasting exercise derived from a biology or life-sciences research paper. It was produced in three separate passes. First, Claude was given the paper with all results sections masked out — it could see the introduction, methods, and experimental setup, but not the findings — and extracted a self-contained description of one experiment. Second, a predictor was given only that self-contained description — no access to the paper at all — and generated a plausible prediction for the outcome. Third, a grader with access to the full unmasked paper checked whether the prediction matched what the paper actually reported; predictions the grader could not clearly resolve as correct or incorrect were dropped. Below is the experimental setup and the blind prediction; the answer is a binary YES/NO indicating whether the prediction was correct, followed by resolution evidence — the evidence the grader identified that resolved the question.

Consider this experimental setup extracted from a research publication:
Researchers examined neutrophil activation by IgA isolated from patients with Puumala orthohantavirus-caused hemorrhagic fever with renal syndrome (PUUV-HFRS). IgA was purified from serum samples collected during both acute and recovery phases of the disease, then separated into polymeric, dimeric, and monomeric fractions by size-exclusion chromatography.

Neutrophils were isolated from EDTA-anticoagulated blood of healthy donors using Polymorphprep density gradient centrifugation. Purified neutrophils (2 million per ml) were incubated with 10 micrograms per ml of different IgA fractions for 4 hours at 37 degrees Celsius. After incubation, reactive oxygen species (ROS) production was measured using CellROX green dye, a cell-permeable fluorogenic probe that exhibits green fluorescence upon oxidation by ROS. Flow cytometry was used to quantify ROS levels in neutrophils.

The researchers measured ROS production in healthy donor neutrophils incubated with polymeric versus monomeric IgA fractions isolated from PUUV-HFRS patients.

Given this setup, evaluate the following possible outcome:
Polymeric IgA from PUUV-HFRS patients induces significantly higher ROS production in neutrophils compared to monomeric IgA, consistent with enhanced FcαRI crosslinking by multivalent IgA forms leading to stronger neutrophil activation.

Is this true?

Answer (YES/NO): YES